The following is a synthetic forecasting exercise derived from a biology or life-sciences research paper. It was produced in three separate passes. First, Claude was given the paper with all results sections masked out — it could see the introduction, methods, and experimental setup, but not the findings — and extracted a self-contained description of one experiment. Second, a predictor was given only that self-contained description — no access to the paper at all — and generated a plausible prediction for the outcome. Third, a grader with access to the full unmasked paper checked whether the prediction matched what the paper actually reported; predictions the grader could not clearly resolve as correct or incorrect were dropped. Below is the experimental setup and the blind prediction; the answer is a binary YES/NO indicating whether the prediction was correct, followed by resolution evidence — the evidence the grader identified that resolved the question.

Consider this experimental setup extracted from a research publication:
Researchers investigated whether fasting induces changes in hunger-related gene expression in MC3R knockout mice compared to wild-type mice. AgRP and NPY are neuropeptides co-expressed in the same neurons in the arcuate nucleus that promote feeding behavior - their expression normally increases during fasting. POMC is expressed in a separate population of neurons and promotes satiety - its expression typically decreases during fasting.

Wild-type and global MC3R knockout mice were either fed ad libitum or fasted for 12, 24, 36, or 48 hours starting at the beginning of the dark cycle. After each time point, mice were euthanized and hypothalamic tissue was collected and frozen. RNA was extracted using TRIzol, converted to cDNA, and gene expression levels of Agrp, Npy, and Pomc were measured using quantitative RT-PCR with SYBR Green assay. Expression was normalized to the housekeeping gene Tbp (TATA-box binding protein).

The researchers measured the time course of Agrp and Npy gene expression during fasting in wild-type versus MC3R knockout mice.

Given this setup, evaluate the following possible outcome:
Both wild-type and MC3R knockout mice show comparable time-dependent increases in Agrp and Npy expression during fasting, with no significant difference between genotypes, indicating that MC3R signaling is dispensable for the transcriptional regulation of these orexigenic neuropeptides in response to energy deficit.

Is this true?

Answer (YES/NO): NO